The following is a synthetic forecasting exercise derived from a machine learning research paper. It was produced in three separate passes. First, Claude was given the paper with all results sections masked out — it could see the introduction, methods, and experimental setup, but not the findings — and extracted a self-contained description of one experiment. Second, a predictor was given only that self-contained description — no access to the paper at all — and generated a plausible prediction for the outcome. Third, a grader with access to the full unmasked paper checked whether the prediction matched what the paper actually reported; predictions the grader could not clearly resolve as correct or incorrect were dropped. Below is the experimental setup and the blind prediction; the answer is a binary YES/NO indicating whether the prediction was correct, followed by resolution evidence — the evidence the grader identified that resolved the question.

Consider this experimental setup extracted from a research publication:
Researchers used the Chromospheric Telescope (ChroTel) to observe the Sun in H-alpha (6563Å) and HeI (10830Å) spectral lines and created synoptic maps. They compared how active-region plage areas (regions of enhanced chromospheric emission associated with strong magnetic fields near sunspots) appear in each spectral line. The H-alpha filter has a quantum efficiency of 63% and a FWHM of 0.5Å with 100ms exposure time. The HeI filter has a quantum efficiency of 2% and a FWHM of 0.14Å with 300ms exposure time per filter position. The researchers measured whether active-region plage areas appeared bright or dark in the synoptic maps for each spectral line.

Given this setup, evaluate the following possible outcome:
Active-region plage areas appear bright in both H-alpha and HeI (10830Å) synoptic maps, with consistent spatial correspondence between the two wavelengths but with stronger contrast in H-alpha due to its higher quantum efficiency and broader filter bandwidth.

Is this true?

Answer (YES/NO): NO